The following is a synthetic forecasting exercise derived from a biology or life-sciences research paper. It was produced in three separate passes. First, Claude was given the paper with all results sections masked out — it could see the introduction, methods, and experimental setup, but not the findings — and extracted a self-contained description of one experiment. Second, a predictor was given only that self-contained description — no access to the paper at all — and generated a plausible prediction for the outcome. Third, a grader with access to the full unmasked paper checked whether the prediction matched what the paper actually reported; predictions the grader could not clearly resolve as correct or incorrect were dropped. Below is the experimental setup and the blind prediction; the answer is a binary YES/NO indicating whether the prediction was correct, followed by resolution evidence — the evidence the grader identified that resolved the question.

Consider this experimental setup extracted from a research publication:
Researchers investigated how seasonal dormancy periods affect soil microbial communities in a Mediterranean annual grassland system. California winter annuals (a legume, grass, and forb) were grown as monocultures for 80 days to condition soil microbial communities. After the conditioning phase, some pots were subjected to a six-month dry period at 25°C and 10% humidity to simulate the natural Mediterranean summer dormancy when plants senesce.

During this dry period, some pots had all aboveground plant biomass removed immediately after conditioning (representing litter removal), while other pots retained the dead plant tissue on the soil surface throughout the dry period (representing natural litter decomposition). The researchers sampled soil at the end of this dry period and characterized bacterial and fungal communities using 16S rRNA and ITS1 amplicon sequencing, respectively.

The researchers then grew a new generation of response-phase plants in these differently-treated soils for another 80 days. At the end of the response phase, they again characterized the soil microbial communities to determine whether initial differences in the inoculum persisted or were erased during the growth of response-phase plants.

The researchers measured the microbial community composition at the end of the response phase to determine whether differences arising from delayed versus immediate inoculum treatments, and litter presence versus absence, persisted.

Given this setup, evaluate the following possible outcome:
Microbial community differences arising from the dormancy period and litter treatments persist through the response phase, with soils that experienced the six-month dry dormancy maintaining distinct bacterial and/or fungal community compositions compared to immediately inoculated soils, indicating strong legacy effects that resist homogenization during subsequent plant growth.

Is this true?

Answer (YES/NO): YES